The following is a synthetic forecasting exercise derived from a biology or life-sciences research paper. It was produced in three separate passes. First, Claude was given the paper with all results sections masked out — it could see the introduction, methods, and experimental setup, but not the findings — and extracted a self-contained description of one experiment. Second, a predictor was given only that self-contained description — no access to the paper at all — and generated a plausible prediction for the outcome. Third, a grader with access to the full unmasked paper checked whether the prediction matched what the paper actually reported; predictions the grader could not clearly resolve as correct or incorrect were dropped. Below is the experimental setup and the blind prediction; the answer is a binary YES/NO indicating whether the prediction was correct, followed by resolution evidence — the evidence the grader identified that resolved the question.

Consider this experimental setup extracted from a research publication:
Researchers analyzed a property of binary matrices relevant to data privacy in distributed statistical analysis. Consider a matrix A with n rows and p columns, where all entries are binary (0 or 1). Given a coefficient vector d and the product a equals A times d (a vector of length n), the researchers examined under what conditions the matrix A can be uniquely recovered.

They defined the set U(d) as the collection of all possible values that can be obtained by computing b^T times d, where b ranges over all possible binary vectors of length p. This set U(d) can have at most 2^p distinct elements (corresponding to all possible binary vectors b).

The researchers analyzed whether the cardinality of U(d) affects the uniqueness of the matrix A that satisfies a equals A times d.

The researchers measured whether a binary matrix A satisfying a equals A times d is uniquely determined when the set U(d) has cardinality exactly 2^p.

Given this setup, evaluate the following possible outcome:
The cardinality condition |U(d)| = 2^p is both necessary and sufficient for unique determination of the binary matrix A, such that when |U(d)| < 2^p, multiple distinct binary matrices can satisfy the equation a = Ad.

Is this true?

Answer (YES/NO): NO